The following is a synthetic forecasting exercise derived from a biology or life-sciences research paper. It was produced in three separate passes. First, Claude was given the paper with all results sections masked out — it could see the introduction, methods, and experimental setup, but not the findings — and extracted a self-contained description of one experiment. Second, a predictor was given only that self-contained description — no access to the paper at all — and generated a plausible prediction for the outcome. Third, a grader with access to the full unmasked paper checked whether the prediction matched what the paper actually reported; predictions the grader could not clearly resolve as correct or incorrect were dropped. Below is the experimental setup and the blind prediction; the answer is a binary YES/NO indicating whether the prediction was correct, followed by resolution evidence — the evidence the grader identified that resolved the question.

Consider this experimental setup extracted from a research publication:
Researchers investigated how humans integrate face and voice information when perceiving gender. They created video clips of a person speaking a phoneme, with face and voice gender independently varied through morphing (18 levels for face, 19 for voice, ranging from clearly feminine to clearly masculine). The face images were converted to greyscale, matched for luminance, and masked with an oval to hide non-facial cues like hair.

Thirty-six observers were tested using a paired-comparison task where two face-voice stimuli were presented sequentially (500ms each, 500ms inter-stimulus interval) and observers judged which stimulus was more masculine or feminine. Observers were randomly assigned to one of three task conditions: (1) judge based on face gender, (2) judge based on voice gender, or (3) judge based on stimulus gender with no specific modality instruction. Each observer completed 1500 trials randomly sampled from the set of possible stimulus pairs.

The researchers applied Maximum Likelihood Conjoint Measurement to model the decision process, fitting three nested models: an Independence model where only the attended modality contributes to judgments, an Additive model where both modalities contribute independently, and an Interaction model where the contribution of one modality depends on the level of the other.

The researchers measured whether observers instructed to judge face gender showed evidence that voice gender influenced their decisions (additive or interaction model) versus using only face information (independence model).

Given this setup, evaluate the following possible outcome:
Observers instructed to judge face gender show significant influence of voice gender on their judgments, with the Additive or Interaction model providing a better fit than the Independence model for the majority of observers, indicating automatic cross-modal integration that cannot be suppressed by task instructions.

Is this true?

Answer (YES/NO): YES